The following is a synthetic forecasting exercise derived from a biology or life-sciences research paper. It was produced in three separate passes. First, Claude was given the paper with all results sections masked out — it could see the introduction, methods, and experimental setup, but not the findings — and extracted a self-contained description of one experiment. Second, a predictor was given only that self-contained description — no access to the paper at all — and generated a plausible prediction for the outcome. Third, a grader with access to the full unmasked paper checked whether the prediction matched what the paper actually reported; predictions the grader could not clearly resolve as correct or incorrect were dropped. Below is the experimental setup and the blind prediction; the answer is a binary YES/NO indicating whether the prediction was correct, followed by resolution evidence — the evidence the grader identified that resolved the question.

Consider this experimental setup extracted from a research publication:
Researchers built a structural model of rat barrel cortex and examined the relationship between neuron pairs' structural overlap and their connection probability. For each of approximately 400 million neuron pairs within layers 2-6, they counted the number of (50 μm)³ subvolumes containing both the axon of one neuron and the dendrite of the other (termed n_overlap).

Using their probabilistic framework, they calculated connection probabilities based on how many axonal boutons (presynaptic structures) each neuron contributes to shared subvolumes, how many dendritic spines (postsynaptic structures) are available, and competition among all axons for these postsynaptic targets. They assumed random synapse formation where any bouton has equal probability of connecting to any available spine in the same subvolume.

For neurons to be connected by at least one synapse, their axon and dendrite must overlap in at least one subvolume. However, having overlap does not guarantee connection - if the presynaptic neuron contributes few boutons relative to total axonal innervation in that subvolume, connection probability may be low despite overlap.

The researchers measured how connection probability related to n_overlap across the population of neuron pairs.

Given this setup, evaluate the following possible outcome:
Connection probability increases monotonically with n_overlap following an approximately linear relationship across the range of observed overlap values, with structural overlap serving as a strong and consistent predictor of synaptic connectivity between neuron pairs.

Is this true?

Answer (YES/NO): NO